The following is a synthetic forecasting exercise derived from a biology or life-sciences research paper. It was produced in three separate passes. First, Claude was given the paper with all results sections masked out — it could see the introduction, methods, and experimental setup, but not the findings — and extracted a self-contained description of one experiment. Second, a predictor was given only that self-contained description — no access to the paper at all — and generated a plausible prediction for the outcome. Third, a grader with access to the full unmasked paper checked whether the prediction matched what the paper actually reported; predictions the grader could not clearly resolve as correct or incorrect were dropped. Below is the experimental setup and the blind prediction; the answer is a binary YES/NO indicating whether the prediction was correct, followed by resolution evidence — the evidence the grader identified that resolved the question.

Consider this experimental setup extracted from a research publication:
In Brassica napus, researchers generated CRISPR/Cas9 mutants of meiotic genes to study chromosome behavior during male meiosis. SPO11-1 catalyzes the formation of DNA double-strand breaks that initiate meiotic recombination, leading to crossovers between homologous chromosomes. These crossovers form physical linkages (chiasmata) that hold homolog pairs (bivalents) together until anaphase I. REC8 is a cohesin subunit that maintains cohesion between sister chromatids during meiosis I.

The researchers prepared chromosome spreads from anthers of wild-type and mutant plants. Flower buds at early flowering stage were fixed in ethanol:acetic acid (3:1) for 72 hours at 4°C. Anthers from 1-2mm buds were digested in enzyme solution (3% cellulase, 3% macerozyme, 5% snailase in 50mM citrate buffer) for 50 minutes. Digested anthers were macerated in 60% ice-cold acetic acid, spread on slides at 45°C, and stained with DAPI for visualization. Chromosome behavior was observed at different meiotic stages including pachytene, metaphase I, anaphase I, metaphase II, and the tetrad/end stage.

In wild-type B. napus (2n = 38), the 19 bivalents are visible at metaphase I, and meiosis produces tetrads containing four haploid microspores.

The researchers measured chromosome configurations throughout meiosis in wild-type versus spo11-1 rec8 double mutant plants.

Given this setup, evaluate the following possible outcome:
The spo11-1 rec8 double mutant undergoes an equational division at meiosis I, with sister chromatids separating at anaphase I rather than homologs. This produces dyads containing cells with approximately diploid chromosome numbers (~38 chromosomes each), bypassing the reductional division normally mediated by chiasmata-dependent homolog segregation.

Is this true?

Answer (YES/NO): YES